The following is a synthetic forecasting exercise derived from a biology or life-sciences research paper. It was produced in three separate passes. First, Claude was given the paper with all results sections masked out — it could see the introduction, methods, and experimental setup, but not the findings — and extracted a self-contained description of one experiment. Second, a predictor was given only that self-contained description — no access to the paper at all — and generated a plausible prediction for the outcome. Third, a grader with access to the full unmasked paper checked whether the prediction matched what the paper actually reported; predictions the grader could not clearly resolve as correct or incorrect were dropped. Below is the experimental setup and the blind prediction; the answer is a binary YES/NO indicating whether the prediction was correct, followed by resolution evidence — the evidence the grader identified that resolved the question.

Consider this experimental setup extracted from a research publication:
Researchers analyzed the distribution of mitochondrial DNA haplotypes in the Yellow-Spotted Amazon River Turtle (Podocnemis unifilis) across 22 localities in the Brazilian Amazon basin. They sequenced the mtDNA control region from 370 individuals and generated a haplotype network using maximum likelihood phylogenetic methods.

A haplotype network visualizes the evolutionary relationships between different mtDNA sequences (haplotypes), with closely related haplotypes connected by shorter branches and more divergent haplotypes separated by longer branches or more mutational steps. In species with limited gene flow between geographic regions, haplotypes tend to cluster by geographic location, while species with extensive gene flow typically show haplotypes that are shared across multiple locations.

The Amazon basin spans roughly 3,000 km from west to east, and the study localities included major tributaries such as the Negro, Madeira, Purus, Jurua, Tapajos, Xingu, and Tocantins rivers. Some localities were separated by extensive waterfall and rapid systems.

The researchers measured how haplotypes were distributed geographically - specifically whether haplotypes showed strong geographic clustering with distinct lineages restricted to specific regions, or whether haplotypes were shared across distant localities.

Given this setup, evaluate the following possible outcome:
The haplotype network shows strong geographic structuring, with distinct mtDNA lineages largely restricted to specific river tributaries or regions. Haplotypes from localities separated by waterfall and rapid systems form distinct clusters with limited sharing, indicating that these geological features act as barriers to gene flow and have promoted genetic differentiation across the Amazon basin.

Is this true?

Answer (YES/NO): NO